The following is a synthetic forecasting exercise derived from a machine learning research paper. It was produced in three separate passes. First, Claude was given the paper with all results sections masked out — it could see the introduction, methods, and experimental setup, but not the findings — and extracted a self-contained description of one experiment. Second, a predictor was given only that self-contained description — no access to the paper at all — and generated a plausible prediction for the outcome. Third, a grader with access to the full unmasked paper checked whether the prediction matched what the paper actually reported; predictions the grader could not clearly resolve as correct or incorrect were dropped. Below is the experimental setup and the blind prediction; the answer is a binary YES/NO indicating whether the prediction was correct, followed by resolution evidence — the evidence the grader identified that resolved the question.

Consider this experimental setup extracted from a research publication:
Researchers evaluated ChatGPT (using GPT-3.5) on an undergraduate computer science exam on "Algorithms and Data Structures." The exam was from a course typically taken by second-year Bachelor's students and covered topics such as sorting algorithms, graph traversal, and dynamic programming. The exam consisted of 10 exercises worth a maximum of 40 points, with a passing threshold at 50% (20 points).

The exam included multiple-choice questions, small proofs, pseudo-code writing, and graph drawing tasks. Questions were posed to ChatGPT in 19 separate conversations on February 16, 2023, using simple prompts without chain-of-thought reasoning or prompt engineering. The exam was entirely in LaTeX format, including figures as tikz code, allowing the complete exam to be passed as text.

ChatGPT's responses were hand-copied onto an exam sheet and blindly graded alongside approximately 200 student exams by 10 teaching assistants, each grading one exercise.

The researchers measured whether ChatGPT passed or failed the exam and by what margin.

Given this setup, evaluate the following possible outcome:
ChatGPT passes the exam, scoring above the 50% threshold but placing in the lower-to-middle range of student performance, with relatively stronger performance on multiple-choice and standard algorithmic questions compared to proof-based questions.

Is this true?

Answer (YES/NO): NO